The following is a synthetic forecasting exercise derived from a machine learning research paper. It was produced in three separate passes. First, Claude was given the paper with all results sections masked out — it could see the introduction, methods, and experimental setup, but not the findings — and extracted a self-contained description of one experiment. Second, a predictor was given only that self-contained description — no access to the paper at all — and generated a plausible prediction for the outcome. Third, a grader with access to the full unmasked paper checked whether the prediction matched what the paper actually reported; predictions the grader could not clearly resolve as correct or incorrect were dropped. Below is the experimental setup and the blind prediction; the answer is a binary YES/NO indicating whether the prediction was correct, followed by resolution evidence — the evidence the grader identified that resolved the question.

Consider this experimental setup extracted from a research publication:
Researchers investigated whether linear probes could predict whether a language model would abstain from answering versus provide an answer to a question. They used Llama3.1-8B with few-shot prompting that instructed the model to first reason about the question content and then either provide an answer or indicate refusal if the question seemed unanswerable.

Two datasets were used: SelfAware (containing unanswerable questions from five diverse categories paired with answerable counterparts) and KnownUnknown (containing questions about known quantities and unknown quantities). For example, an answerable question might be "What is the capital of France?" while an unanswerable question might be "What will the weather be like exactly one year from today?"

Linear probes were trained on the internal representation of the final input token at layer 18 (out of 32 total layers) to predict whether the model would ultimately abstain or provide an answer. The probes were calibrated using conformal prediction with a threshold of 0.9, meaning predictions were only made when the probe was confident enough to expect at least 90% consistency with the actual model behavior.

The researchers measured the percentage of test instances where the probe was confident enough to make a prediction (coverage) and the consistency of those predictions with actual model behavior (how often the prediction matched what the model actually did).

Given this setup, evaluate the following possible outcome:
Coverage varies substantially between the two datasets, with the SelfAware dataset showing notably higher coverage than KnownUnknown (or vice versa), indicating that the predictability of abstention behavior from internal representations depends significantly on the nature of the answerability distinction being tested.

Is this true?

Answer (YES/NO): YES